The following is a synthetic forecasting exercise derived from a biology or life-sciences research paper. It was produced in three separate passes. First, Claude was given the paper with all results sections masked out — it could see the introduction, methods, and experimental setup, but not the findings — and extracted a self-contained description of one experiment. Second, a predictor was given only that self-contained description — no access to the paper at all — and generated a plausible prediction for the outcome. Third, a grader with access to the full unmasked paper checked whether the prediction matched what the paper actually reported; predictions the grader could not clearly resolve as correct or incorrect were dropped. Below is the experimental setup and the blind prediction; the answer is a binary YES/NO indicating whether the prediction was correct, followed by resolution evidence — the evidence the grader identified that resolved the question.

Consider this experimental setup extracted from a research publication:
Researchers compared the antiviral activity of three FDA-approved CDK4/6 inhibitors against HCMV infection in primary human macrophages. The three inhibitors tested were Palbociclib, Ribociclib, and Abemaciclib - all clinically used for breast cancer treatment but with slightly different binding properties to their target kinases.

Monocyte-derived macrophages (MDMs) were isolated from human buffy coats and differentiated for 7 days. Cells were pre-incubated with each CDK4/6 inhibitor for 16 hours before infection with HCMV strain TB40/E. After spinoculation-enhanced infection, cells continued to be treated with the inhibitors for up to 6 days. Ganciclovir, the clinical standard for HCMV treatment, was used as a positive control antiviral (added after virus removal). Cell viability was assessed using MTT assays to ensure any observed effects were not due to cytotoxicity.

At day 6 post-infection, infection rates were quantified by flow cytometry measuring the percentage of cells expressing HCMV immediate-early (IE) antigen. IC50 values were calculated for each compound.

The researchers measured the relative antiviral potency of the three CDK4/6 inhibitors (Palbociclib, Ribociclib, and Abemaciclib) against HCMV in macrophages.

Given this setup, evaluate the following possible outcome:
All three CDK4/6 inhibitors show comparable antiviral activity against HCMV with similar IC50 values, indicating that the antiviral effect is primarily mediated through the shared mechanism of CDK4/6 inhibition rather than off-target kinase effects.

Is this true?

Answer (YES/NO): NO